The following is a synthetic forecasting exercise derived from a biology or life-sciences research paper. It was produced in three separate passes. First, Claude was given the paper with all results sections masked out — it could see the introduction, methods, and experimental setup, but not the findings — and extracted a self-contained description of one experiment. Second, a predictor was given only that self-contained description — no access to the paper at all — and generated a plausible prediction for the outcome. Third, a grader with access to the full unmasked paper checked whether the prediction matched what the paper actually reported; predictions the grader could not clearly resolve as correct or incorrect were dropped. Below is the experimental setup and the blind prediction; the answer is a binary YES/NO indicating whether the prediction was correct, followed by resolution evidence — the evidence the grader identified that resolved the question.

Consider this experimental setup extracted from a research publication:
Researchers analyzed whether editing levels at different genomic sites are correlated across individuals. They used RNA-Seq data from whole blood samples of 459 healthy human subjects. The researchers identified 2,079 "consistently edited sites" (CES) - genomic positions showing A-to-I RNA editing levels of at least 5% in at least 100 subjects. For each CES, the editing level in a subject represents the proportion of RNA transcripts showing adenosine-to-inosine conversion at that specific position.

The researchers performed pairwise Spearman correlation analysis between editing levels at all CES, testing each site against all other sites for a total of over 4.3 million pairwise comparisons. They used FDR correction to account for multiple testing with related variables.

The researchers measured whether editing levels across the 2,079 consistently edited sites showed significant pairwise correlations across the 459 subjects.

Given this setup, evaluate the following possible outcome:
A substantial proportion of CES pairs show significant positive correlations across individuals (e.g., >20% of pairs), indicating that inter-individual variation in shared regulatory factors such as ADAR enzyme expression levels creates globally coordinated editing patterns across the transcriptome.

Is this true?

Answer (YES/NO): NO